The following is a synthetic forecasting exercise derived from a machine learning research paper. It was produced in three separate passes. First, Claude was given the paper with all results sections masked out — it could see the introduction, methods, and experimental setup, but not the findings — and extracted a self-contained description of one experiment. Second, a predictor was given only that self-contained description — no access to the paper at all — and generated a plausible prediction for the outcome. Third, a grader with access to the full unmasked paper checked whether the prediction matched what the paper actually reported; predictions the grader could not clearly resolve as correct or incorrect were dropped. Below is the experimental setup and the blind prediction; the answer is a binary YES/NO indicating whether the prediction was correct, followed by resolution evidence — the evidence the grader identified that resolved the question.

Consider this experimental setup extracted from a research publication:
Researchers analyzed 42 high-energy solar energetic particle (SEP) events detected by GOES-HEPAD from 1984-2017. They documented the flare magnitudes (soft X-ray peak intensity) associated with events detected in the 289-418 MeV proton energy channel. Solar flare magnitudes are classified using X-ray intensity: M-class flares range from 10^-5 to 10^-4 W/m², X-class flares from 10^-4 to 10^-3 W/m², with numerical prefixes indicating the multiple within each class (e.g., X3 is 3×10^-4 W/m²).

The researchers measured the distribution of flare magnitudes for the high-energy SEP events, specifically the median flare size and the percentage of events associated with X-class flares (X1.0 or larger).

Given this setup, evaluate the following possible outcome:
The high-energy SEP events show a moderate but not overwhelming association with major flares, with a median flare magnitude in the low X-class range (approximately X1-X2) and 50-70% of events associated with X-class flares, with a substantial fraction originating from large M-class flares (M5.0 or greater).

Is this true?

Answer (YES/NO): NO